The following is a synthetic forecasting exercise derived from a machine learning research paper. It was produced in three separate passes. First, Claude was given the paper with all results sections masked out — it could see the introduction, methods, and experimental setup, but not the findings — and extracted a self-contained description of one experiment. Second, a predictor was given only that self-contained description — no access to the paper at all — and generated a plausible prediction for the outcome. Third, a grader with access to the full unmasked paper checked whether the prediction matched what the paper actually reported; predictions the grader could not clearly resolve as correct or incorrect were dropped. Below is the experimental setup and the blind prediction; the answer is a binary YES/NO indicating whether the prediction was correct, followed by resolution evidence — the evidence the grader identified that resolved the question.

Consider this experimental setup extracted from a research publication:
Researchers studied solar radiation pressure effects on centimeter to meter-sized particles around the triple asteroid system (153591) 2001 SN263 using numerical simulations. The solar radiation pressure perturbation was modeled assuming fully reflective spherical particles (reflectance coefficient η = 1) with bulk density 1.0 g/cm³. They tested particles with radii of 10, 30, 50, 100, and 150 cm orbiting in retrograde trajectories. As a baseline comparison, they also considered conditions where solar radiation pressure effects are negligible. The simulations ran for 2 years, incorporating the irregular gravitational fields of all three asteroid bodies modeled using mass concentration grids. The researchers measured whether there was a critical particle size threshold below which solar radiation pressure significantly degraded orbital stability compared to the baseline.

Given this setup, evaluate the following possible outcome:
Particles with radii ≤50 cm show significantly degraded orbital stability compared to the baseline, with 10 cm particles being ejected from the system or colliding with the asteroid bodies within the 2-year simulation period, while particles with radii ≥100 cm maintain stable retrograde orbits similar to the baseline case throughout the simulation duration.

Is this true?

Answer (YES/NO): NO